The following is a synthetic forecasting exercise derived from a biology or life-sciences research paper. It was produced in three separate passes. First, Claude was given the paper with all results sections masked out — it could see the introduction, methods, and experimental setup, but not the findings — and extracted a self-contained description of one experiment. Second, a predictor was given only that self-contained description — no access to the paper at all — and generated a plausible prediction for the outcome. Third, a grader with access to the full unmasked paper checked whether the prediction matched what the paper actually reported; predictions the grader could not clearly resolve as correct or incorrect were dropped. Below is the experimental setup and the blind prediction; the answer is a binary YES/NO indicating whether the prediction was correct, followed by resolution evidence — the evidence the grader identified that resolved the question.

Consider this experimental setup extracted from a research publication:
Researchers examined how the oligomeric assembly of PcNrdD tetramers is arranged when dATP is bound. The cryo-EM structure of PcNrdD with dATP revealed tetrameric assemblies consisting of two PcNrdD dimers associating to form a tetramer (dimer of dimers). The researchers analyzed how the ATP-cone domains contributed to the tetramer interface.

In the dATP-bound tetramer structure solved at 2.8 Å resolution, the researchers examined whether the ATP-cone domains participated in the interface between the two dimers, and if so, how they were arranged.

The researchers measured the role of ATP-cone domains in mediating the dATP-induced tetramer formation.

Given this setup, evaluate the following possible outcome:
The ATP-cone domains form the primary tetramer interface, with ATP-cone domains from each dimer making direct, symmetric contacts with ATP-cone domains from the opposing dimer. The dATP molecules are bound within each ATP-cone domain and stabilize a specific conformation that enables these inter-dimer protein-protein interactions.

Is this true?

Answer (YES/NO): NO